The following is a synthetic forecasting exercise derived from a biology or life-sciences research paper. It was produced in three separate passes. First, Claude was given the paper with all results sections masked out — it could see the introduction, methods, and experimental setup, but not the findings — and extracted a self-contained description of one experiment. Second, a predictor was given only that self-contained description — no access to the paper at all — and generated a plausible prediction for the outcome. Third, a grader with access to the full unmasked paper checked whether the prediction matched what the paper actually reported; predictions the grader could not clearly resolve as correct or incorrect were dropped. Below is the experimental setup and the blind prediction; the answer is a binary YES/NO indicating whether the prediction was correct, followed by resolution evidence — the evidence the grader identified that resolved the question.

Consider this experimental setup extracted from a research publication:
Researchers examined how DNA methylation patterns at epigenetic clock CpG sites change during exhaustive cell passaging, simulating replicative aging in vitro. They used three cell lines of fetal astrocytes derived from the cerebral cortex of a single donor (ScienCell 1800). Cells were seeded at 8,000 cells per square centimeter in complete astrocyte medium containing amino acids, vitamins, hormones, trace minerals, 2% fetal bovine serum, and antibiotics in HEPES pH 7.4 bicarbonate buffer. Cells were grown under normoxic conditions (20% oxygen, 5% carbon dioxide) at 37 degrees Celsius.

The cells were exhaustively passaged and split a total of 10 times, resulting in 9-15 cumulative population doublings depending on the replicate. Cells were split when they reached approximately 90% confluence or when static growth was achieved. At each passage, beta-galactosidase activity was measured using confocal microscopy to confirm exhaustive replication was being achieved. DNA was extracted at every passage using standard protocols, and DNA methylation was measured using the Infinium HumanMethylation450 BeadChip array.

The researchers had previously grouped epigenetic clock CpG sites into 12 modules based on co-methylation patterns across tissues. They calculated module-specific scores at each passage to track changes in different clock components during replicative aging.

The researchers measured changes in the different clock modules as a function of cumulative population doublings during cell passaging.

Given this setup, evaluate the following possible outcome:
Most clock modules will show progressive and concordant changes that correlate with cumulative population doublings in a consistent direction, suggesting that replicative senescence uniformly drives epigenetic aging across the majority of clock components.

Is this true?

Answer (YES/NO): NO